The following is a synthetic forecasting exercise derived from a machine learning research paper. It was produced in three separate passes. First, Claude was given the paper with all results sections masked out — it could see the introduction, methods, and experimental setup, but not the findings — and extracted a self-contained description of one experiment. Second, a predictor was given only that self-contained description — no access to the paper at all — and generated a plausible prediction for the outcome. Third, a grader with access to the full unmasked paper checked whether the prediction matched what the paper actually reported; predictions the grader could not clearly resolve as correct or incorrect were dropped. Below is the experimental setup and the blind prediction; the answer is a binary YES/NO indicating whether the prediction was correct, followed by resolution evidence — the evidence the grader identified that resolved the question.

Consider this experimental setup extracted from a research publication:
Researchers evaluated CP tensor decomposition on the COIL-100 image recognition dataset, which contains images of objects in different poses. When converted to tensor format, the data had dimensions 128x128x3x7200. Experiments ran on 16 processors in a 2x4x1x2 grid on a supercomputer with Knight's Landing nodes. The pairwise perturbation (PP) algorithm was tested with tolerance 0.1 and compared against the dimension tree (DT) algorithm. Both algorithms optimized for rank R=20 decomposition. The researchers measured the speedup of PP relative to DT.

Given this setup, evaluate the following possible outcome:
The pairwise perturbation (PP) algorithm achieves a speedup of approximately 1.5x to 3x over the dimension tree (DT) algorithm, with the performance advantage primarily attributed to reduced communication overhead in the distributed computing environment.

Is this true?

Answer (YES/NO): YES